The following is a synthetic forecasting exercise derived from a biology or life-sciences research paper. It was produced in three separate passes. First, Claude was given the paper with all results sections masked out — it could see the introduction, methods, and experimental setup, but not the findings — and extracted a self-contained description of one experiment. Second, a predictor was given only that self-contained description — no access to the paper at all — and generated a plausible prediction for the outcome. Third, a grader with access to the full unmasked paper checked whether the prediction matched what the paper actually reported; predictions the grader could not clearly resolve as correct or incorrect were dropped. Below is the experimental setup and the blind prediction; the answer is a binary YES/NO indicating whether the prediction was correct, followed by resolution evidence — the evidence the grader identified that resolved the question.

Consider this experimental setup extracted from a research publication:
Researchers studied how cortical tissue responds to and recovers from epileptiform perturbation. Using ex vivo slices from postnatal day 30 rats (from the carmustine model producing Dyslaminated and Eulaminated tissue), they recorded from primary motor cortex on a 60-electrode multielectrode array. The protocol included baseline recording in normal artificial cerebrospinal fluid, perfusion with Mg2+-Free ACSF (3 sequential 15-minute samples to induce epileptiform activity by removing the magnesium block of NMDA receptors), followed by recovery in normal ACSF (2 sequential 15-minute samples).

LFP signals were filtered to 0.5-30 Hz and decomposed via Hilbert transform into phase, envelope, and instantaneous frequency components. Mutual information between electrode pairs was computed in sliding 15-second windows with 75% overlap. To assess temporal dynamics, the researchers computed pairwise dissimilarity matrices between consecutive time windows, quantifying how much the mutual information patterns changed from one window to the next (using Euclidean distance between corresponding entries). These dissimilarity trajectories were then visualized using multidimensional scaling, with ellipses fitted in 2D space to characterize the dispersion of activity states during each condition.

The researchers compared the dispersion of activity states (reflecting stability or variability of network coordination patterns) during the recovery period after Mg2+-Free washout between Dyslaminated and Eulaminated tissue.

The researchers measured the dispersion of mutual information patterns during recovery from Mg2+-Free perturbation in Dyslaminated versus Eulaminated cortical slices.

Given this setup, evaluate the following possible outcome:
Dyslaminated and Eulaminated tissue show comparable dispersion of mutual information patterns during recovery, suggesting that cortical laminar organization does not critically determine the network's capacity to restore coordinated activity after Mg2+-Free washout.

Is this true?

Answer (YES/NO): NO